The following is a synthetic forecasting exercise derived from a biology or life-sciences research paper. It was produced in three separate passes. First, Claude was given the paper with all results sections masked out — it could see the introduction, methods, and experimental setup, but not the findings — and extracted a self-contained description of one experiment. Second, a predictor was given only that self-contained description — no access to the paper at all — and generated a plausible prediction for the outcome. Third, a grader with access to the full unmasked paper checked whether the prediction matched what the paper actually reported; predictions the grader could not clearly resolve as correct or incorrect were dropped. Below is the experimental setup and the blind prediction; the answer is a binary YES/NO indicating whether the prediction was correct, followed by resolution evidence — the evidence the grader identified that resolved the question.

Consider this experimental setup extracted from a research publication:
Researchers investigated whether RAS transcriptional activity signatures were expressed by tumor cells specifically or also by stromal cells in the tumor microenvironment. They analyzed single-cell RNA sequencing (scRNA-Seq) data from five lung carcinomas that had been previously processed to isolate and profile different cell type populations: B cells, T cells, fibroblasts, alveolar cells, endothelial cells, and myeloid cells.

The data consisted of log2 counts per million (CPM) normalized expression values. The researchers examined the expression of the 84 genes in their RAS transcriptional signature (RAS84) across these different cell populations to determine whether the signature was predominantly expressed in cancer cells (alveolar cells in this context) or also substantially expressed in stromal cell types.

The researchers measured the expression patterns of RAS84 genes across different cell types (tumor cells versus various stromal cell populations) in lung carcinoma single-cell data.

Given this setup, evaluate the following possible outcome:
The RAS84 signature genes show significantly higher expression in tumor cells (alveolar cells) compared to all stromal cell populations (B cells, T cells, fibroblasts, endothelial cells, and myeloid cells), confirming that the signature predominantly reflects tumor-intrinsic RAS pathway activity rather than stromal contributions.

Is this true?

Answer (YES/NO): YES